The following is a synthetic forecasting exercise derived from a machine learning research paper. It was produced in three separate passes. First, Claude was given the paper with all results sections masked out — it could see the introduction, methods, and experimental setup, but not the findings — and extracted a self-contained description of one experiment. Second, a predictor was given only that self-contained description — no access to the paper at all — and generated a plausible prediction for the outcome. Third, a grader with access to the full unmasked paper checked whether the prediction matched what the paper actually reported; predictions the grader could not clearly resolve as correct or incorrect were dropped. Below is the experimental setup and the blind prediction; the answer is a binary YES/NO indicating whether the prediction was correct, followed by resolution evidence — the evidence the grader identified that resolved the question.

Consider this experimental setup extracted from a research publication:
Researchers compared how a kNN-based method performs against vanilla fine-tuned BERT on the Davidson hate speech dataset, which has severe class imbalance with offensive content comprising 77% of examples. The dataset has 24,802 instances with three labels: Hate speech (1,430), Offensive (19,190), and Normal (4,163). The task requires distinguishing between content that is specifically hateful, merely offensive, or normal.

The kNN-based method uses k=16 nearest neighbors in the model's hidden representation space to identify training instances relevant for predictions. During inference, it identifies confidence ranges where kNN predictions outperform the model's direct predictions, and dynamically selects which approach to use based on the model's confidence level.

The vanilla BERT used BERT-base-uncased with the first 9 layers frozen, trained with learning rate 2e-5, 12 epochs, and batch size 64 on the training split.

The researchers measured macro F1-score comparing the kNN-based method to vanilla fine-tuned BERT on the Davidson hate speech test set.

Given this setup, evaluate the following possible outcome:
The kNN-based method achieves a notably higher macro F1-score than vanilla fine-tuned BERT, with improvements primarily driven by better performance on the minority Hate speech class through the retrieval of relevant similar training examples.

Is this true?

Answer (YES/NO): NO